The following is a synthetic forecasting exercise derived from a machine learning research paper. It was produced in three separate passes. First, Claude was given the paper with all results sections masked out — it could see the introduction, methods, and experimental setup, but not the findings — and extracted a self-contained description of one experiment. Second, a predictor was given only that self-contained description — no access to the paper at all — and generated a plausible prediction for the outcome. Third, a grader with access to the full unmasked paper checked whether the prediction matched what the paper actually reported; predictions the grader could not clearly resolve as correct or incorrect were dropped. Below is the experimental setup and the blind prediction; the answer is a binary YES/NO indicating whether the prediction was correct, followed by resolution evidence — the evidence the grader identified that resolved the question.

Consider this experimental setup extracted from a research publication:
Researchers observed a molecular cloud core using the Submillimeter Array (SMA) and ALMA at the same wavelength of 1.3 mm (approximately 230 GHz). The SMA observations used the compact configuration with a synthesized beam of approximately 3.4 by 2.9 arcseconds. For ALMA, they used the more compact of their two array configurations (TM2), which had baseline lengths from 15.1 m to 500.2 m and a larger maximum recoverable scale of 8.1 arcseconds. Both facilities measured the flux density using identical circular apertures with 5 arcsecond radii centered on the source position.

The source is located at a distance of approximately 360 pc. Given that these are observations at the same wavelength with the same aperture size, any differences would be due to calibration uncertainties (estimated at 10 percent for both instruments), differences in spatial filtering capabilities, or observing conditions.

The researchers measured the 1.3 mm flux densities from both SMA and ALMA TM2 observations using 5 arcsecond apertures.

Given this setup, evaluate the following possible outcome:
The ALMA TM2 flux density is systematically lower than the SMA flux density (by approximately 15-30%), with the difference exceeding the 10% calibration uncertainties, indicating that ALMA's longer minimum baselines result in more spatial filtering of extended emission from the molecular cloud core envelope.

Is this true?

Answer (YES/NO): NO